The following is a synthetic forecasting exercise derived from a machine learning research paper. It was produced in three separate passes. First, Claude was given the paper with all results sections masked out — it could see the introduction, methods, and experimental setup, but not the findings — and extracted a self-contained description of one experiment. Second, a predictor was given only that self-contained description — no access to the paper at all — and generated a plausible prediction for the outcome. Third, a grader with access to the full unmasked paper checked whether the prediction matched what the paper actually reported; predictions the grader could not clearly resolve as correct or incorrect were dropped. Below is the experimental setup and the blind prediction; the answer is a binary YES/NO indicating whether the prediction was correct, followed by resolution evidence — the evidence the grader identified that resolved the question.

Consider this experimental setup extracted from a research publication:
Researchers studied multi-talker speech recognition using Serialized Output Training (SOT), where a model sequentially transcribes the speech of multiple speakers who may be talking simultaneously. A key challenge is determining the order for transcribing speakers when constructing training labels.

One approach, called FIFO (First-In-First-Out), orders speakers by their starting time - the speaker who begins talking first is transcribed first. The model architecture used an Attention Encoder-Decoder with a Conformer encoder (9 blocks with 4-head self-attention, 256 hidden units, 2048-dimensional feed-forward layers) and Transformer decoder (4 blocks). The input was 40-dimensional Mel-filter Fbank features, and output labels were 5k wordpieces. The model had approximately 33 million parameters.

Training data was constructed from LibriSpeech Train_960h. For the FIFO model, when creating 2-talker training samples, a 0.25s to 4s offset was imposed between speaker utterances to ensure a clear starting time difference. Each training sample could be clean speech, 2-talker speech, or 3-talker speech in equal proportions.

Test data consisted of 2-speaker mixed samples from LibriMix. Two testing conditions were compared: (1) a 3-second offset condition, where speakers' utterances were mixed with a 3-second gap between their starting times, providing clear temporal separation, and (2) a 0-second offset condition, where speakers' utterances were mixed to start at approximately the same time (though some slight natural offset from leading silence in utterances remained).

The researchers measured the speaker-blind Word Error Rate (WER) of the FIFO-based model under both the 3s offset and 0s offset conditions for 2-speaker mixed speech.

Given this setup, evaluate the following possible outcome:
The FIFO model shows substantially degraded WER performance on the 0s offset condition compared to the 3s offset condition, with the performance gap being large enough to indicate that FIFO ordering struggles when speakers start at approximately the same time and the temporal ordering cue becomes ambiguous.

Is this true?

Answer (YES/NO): YES